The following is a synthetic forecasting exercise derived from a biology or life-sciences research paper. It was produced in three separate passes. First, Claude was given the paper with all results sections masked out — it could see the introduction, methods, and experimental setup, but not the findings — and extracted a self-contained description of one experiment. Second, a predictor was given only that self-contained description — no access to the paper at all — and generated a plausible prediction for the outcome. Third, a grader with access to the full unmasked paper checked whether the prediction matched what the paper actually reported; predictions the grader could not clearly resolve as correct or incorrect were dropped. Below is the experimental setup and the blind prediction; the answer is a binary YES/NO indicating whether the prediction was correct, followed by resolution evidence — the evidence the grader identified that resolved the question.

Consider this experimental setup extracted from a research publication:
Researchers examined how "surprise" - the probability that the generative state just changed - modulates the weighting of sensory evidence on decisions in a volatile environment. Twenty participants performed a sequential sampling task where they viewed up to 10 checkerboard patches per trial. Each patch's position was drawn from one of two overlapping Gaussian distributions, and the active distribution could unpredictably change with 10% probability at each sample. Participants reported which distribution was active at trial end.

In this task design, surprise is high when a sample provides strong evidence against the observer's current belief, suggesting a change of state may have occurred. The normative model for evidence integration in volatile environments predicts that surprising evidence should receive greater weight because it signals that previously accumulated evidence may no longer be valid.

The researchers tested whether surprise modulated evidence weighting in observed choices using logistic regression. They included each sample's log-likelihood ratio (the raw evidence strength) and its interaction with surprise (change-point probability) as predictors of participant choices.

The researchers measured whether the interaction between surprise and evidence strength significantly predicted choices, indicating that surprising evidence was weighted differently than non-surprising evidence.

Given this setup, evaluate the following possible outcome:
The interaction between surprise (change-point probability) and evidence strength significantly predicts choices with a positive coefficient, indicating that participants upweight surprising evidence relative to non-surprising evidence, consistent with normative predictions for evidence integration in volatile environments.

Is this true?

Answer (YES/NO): YES